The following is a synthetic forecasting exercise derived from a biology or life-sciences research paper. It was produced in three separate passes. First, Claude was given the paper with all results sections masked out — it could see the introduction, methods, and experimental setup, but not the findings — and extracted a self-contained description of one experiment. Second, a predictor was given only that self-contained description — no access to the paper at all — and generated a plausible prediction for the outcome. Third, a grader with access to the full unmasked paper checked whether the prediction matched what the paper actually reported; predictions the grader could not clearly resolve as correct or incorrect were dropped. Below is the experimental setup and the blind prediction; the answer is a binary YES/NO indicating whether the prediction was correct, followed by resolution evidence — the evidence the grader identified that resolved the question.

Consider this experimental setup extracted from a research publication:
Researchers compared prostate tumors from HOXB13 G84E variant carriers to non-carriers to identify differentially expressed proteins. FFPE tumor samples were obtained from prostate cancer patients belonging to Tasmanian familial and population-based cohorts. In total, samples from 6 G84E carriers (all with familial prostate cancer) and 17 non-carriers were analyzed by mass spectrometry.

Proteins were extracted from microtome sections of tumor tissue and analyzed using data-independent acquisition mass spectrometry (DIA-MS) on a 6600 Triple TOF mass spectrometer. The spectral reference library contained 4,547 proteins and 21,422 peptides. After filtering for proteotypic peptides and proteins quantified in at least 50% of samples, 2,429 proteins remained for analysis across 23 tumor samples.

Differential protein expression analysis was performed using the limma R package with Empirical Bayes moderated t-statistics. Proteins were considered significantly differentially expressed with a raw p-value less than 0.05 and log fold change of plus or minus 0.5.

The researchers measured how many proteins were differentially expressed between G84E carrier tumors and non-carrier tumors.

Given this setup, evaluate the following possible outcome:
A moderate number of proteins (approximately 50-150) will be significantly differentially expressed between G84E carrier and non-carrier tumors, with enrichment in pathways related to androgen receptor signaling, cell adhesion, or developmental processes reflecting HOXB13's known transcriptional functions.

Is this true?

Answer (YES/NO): NO